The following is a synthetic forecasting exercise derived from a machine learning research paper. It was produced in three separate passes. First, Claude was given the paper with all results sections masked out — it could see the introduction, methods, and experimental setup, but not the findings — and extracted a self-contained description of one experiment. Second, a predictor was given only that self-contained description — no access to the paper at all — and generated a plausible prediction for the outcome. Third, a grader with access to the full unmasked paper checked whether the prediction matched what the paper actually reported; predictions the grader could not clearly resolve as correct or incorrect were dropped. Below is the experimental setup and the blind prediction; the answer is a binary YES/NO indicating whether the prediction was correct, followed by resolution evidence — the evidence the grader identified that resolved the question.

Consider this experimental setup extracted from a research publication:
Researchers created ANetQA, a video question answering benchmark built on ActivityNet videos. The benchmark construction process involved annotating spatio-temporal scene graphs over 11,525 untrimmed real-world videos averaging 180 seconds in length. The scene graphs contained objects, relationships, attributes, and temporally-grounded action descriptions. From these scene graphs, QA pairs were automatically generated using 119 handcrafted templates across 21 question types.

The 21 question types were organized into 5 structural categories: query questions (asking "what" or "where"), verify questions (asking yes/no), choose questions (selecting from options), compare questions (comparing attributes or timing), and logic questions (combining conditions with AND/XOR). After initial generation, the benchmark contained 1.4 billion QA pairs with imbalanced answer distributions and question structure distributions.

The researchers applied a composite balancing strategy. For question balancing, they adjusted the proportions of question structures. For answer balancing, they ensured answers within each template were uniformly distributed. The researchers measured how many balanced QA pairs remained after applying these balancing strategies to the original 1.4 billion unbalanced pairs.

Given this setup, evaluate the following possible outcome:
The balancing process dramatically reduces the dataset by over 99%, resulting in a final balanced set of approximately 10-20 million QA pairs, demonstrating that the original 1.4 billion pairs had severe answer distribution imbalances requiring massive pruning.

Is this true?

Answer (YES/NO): YES